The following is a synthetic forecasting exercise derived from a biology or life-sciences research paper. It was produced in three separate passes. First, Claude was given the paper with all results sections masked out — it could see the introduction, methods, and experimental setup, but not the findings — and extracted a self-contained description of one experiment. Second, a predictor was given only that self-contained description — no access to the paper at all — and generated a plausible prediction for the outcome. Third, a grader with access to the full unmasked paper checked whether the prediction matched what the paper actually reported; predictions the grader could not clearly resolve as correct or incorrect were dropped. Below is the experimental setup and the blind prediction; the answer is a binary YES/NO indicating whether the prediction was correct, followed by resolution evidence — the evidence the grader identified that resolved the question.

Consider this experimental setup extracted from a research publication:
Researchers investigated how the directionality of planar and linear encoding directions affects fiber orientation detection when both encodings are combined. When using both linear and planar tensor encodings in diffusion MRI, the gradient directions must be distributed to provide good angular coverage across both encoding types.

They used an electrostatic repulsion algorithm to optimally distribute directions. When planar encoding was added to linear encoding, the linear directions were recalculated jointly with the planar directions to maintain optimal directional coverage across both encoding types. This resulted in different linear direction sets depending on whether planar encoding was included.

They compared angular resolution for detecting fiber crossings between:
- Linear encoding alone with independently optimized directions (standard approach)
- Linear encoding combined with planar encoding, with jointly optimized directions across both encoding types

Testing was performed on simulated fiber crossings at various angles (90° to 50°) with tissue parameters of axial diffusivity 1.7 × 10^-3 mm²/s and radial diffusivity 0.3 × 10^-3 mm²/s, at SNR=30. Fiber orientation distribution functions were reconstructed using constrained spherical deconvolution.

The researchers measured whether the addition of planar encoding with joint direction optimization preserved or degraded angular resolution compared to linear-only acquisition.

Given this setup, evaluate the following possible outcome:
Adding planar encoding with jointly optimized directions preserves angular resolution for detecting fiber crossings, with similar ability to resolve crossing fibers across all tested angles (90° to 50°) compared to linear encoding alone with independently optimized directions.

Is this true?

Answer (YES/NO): NO